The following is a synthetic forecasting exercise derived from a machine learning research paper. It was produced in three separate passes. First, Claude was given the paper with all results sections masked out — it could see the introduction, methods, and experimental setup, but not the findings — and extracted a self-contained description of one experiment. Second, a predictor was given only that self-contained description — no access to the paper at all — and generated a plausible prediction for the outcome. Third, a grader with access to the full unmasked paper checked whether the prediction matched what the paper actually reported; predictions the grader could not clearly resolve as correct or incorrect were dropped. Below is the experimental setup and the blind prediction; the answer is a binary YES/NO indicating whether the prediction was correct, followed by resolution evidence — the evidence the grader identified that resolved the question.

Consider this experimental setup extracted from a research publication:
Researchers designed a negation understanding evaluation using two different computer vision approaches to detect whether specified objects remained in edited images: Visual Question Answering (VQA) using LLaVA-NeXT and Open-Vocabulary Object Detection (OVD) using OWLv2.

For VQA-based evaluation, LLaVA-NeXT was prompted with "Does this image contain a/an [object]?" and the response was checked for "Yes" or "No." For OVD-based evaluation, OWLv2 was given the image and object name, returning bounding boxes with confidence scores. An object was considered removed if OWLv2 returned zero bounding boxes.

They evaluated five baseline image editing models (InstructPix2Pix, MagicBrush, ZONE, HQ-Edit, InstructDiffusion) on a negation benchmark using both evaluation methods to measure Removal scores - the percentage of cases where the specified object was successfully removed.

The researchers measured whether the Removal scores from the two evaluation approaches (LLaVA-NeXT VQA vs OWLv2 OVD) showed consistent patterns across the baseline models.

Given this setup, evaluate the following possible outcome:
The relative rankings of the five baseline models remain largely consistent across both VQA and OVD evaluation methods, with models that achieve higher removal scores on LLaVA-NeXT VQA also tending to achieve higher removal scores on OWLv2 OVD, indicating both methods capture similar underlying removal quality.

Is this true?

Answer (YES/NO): YES